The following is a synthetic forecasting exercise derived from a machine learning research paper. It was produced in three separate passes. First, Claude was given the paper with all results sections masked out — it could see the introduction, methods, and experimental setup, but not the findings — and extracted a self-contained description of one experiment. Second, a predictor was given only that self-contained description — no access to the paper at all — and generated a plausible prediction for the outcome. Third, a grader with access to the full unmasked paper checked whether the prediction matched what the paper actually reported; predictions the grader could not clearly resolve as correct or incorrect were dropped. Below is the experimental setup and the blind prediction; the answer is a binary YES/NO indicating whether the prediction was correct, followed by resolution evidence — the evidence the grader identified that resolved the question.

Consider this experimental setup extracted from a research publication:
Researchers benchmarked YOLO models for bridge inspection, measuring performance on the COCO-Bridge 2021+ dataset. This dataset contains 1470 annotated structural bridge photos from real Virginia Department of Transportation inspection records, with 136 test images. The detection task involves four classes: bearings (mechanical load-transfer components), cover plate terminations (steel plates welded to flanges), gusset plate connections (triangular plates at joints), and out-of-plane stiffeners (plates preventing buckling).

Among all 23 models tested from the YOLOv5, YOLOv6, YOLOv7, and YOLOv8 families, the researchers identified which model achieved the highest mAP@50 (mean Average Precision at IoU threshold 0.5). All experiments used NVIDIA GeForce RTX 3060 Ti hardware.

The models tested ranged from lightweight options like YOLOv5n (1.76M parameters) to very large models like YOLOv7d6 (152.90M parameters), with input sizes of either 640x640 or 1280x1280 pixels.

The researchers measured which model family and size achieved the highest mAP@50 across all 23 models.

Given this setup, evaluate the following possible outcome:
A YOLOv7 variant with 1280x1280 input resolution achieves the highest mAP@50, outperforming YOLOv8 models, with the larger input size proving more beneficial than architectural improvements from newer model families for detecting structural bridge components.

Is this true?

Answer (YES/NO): NO